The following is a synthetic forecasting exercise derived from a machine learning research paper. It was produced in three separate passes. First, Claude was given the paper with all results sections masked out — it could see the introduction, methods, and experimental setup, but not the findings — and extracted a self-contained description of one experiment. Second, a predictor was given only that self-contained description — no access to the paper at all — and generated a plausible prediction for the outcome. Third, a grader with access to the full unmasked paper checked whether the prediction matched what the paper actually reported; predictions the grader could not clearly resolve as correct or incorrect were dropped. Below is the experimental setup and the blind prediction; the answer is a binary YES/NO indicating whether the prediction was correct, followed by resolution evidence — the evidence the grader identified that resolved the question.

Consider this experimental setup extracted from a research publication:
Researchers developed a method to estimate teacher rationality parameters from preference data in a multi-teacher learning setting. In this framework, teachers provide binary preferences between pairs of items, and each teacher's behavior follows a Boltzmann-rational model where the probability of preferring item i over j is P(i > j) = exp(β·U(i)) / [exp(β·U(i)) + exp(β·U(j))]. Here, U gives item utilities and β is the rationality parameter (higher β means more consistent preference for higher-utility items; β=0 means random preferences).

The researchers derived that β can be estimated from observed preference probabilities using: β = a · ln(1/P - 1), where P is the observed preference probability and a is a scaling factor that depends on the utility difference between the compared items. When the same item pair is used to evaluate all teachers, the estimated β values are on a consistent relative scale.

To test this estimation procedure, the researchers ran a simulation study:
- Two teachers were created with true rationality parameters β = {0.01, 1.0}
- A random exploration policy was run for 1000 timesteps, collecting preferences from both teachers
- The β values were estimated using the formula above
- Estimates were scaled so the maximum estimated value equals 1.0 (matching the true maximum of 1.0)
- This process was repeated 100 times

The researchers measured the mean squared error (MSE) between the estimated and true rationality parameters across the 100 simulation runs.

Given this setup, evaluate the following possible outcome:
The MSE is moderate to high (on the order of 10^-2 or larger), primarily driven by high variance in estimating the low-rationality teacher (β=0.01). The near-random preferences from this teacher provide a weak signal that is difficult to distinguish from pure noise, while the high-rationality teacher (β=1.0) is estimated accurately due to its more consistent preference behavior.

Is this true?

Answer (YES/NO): NO